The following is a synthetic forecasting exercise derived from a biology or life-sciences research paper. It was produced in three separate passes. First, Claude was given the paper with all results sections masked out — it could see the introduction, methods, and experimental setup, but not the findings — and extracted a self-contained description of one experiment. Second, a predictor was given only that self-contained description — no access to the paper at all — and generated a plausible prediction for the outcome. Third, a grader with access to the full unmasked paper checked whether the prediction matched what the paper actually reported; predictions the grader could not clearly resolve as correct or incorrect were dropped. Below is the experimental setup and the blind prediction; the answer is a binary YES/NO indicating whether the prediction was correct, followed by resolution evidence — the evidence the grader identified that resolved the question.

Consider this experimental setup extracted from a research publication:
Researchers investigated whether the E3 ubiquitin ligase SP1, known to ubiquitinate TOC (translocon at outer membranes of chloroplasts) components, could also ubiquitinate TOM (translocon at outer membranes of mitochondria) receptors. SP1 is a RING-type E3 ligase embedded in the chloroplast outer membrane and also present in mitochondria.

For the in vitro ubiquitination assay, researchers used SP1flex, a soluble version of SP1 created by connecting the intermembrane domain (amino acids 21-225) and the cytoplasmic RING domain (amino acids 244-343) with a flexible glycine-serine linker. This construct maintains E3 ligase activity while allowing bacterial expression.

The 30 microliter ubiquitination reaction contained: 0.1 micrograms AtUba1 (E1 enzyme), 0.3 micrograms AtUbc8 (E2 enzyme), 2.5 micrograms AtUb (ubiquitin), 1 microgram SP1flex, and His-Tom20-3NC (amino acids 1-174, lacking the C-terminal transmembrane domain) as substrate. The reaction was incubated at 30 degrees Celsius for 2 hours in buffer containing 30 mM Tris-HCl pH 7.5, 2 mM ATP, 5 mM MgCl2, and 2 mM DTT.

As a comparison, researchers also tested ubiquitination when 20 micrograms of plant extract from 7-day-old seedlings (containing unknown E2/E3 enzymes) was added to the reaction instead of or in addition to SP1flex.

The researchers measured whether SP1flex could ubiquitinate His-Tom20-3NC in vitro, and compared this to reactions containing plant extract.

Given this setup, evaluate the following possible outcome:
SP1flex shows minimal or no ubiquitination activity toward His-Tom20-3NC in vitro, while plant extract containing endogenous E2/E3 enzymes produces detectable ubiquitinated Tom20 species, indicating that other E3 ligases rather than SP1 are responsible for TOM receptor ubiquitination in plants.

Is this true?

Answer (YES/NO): YES